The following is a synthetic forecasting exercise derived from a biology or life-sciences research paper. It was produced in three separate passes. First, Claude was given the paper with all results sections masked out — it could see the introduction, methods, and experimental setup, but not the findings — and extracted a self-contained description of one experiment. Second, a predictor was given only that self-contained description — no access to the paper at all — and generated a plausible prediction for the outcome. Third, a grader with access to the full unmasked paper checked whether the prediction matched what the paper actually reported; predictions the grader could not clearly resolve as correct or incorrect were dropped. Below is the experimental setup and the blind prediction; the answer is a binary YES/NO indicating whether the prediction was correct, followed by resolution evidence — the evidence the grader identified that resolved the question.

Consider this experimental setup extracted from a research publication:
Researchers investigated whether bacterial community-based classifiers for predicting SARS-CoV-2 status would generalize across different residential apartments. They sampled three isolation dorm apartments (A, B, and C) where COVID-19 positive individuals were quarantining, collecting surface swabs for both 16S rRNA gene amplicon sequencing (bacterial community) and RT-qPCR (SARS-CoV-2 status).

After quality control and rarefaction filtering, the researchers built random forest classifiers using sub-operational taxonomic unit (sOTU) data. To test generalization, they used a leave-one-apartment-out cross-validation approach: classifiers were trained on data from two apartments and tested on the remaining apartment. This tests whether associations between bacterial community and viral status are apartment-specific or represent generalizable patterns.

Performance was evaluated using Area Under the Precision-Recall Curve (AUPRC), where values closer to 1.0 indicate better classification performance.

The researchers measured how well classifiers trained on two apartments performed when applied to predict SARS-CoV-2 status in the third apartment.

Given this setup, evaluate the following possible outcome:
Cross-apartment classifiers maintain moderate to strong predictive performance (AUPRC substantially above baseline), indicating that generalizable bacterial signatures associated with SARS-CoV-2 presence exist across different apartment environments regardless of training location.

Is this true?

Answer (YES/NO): YES